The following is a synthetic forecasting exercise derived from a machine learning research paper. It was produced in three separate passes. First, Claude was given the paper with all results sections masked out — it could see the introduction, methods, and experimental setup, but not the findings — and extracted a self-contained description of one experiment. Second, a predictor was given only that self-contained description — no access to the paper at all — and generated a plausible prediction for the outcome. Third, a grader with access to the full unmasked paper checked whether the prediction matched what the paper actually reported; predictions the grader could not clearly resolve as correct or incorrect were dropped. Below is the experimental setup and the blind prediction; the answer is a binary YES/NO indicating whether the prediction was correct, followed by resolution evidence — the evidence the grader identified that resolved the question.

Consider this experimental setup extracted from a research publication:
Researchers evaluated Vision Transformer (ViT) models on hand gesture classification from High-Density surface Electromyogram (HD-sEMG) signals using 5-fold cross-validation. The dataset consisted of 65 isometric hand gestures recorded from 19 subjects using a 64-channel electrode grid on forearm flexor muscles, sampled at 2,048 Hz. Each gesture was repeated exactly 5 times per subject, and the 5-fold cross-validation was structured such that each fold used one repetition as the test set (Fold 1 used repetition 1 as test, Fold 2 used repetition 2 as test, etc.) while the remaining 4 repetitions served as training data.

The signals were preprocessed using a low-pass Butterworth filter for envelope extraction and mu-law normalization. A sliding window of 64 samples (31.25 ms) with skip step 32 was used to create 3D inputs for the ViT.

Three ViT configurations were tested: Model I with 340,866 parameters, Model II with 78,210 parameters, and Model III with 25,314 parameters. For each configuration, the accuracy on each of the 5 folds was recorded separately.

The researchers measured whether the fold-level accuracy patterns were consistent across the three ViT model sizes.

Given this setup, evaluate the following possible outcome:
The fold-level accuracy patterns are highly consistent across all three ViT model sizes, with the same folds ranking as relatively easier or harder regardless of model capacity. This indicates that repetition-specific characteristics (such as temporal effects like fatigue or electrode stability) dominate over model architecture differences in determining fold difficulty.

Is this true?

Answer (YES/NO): YES